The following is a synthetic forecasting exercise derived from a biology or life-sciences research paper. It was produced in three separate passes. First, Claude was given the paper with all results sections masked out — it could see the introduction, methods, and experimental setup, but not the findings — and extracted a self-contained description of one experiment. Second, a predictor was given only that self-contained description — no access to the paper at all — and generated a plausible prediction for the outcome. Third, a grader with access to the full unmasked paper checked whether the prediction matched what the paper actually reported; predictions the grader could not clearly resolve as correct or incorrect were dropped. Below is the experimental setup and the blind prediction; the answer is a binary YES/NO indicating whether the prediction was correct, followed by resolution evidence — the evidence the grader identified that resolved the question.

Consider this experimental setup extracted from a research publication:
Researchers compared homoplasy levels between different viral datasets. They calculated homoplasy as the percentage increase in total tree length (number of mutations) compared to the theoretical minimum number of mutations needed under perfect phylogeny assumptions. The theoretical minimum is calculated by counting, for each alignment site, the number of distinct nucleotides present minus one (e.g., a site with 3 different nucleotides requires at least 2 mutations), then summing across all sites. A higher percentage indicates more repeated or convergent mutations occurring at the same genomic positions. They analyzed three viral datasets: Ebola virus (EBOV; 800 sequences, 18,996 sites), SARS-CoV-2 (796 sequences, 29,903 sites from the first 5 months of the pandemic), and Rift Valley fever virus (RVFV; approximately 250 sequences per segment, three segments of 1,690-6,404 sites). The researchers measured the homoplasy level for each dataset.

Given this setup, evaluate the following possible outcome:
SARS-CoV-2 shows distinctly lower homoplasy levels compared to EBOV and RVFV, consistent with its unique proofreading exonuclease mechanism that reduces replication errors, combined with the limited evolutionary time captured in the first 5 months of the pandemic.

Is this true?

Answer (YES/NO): NO